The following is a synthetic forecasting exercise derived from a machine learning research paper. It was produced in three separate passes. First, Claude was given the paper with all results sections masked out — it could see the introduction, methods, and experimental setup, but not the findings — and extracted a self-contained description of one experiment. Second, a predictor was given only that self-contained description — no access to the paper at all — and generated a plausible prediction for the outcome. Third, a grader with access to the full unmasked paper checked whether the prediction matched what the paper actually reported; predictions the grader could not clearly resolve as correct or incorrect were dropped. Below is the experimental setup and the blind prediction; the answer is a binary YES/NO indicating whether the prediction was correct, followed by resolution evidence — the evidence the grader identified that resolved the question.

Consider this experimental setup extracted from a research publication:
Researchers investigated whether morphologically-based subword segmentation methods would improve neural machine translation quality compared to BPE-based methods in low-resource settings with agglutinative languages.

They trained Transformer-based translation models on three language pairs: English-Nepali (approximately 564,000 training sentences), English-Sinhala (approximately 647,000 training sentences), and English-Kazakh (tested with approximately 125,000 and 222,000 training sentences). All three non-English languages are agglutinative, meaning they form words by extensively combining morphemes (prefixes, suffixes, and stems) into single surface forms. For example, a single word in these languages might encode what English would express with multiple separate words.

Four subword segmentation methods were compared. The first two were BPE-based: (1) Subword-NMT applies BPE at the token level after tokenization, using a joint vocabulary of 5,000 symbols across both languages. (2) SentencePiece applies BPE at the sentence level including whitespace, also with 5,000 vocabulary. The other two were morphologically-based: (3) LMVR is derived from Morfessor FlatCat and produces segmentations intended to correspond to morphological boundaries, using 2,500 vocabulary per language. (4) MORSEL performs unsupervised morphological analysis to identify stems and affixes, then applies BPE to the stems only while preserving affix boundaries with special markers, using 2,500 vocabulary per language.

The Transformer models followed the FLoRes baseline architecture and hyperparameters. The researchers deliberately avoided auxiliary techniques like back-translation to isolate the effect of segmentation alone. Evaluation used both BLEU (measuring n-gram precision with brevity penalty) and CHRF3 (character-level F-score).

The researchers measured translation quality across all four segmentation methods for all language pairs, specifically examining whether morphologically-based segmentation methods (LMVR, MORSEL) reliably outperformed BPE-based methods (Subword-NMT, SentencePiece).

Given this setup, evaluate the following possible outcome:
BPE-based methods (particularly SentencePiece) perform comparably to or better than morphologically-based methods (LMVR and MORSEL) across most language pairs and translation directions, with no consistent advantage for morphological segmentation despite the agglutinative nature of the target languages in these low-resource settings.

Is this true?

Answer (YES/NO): YES